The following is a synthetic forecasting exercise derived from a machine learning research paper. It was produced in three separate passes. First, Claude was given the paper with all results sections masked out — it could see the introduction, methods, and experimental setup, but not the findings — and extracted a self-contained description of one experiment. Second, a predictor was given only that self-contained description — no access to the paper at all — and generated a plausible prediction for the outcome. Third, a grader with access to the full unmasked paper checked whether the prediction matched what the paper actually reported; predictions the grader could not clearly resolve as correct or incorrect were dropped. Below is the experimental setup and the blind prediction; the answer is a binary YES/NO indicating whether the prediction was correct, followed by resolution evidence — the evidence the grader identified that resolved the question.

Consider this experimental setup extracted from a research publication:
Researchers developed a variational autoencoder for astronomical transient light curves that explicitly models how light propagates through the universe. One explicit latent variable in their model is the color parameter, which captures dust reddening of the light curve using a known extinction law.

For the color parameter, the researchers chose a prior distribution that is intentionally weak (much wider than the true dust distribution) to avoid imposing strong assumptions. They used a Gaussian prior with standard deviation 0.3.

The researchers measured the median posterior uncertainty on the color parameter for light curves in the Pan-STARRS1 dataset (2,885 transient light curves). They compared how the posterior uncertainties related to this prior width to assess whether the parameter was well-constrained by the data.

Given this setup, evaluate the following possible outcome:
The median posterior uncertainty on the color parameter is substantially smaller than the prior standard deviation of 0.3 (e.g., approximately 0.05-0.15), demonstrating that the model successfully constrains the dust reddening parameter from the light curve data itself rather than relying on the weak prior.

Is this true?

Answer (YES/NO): YES